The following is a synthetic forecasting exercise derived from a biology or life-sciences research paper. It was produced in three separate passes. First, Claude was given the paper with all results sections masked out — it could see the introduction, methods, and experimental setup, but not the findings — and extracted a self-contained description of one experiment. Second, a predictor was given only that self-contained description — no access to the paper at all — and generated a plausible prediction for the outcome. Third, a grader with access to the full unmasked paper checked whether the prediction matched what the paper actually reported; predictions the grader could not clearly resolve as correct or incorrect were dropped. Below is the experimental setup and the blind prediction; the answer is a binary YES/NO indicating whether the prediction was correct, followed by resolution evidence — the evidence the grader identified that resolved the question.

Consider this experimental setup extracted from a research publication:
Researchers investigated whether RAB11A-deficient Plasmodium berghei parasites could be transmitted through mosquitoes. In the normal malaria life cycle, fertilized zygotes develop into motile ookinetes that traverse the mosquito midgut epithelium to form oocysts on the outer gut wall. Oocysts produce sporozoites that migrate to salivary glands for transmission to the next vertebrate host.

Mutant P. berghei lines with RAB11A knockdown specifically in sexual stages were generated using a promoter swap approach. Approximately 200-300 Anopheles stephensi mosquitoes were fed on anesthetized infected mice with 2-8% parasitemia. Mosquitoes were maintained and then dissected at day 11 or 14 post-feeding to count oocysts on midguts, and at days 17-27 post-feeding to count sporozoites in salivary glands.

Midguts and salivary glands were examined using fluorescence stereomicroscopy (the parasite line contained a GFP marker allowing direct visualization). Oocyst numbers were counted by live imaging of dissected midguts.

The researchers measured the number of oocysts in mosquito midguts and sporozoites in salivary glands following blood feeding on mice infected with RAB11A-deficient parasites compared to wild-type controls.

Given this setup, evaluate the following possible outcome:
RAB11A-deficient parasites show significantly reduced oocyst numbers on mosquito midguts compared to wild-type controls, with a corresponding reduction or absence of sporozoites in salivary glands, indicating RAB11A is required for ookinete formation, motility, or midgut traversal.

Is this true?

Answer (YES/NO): YES